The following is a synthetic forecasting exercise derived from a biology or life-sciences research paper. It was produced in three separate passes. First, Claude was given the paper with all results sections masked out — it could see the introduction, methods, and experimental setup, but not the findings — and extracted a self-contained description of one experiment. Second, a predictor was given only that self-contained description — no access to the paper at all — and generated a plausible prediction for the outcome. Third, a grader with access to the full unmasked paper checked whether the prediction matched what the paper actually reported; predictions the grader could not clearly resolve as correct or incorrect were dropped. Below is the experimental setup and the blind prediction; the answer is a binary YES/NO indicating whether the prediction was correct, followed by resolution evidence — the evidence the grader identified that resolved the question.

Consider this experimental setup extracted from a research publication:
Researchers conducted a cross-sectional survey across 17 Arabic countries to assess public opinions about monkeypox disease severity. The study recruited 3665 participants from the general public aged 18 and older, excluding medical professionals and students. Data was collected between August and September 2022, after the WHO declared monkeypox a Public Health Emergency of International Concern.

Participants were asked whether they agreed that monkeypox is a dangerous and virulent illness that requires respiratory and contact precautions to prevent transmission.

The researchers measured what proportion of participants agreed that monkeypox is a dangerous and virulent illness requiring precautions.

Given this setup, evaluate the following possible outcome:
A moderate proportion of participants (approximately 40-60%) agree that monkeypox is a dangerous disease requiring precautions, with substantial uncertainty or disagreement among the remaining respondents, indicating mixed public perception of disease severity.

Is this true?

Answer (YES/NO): NO